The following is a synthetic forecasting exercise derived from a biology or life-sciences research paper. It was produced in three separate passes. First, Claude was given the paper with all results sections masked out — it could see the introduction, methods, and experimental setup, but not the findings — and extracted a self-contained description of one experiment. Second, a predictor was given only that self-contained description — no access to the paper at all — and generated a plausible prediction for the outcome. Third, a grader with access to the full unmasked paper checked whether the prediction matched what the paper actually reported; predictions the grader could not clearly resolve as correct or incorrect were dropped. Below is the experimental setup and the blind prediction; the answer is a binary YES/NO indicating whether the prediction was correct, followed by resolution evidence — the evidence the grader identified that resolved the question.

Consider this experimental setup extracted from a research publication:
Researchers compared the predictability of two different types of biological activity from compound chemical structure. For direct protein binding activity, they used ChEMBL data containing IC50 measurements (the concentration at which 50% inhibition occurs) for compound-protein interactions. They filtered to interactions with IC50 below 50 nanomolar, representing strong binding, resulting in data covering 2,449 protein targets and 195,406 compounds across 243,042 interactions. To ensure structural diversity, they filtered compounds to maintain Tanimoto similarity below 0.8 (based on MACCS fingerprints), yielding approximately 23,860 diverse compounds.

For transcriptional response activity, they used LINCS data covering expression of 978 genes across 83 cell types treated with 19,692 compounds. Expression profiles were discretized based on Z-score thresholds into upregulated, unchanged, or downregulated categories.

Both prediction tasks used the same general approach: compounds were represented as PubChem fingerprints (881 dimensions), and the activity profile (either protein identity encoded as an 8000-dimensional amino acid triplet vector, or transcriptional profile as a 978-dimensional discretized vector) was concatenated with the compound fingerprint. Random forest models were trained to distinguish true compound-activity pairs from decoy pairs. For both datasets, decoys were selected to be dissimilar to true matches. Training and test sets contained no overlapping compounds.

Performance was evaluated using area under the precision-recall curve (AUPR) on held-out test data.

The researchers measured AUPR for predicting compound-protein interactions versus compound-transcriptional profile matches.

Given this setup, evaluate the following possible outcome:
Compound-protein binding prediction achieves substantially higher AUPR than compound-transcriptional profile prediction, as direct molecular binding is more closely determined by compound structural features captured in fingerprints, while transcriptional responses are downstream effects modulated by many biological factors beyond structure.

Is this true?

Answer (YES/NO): YES